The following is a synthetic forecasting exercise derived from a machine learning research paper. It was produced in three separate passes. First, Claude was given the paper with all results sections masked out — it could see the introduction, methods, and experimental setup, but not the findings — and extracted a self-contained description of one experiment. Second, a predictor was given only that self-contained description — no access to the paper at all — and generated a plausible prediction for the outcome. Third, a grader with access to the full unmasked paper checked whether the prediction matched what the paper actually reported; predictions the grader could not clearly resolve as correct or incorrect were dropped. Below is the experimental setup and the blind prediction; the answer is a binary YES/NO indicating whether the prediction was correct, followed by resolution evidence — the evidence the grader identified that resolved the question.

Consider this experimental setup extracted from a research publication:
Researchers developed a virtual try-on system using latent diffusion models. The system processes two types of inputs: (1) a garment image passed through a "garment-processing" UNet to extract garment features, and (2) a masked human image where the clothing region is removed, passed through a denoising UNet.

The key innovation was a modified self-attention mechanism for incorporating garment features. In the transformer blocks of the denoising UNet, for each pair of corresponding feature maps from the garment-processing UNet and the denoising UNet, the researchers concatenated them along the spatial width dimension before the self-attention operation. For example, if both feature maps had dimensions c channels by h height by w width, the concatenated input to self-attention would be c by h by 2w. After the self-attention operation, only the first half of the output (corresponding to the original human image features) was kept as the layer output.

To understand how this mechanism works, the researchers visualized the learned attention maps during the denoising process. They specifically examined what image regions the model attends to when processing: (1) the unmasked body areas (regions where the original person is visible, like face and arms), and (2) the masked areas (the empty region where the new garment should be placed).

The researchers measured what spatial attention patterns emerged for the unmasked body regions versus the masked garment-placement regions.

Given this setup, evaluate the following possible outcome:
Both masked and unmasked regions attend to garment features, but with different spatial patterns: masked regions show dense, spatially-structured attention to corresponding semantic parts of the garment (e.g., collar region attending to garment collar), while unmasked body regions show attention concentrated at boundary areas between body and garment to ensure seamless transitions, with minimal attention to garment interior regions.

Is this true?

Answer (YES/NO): NO